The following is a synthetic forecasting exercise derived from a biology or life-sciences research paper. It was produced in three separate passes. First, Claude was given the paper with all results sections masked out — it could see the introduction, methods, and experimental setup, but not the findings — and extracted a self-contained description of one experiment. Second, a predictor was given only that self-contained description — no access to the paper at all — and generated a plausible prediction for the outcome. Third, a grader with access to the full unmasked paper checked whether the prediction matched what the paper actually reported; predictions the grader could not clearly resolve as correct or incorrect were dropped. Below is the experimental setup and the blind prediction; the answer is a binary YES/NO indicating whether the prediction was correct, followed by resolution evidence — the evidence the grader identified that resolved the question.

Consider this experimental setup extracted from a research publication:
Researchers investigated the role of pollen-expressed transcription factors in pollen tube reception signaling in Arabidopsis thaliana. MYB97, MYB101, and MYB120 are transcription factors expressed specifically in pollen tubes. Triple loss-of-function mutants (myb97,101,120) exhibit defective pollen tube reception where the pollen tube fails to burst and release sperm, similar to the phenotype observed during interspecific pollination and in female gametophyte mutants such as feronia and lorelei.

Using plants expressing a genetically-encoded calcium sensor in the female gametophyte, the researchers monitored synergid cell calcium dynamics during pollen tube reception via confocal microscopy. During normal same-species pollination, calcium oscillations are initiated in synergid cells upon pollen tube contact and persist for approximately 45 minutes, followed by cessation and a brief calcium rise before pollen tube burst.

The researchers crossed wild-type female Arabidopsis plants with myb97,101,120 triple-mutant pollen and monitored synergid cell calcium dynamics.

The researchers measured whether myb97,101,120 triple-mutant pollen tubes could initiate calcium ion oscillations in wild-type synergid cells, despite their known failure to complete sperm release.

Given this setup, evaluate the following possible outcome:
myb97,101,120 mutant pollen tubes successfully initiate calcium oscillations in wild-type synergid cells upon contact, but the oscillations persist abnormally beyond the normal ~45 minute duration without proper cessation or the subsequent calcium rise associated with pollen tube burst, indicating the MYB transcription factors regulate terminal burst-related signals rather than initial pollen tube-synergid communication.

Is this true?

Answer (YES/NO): NO